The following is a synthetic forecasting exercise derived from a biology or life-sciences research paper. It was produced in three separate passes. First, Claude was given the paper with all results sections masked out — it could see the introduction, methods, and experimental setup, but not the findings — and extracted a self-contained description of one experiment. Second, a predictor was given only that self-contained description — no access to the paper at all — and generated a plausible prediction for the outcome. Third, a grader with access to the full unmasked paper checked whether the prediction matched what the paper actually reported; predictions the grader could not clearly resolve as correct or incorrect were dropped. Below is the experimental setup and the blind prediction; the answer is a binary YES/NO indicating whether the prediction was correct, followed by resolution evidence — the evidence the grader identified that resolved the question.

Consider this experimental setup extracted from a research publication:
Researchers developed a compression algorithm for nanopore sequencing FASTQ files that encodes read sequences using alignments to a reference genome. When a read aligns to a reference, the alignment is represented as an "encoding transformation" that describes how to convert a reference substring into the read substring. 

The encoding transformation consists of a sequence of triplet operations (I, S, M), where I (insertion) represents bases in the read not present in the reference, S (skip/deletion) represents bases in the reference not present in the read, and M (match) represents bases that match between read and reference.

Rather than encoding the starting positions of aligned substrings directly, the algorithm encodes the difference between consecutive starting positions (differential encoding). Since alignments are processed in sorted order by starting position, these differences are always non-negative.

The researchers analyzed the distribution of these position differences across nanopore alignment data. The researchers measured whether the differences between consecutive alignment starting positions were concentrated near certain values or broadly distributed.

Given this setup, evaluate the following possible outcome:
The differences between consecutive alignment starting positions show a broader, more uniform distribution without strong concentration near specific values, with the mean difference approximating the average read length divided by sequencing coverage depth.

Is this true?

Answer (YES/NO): NO